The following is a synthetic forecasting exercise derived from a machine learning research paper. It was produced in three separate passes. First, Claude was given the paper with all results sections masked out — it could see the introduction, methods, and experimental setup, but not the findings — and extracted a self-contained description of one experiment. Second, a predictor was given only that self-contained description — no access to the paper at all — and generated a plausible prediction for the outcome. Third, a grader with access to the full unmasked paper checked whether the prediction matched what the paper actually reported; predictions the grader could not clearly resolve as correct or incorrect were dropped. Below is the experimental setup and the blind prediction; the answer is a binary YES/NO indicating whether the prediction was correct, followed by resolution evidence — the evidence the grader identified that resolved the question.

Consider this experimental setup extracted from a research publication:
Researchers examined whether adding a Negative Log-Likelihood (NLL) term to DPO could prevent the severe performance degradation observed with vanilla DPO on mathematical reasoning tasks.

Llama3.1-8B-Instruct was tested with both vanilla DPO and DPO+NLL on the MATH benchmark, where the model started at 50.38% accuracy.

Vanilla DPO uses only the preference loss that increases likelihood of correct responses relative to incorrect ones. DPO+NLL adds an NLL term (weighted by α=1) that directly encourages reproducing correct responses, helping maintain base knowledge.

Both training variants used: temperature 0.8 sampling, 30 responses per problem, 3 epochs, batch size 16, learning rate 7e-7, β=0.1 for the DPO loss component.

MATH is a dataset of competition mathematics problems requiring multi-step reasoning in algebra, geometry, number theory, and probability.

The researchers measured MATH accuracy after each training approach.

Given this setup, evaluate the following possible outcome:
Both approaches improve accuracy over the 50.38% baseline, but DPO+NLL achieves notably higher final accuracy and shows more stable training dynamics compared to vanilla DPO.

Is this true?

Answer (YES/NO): NO